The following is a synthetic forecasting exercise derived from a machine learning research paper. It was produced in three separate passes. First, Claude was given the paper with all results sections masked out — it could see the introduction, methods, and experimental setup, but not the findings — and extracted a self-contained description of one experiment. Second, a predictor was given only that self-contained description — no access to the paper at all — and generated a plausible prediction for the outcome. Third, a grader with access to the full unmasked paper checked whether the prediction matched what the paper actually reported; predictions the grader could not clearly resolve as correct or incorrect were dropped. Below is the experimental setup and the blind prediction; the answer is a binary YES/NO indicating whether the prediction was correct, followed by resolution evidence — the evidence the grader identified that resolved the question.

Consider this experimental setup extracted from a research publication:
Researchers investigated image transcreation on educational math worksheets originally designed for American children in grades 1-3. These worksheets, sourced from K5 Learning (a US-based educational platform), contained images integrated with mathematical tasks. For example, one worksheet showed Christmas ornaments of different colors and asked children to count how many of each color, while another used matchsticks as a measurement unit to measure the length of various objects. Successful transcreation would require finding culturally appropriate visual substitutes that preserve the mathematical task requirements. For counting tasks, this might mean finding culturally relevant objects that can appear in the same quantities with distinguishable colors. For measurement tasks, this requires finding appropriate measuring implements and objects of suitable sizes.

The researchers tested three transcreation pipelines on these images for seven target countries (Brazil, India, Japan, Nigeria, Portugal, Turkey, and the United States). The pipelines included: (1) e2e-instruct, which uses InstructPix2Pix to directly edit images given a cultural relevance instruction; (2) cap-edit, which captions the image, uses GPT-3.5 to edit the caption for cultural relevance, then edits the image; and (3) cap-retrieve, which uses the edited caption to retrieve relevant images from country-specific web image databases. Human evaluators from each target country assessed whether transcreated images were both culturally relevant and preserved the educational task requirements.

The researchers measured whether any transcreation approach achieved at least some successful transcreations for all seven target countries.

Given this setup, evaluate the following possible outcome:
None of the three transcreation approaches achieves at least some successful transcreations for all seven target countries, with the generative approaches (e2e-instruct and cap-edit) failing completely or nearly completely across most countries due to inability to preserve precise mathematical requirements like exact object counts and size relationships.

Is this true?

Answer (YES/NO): YES